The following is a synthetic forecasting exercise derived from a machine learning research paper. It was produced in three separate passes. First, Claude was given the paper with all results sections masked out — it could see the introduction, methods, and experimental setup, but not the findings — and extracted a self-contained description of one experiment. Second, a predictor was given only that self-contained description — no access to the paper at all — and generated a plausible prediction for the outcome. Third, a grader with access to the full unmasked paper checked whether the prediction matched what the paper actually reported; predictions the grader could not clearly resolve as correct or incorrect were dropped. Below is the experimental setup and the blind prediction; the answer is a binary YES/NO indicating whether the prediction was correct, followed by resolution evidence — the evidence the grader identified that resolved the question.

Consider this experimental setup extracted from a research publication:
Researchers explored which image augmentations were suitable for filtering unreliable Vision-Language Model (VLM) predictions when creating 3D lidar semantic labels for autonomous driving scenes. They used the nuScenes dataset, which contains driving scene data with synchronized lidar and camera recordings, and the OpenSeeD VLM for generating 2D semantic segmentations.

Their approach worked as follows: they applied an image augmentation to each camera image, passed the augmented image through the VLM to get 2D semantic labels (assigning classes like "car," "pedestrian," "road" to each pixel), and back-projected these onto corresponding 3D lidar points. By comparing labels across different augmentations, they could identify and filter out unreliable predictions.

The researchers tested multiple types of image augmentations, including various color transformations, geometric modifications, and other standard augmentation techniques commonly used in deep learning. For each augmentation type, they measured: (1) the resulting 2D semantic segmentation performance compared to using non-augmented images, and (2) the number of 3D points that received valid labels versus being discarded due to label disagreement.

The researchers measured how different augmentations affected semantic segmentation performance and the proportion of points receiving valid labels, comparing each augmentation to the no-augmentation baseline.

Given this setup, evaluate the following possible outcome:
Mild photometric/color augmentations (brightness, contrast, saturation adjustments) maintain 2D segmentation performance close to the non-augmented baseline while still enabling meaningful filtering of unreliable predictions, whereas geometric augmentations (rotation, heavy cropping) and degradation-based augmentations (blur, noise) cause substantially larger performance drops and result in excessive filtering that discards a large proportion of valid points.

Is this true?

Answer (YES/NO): NO